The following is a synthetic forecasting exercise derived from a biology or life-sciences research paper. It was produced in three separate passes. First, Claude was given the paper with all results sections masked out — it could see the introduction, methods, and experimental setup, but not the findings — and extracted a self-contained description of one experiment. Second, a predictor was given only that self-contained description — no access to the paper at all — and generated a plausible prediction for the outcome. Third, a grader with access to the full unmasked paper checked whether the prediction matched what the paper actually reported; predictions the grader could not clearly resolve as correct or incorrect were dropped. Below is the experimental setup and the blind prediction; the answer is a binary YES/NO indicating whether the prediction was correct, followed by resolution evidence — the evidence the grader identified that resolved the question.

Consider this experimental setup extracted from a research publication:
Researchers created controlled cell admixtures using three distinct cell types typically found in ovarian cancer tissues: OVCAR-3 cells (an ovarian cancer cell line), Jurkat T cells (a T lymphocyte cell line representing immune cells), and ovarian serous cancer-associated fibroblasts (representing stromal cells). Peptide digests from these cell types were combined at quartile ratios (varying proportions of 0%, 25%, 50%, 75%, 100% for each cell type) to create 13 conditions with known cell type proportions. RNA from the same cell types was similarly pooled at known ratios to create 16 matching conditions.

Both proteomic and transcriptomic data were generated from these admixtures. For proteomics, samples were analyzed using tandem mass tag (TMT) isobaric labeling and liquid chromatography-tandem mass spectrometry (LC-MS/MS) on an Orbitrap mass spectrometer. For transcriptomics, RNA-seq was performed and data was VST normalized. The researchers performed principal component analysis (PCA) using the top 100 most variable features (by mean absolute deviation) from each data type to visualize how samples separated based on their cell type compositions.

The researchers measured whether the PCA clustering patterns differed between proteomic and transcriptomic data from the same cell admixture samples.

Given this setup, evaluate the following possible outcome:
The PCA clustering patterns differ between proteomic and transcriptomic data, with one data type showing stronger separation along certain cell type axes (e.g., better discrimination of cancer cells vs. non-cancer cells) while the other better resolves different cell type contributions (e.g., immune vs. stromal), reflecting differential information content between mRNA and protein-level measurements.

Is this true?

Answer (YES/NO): NO